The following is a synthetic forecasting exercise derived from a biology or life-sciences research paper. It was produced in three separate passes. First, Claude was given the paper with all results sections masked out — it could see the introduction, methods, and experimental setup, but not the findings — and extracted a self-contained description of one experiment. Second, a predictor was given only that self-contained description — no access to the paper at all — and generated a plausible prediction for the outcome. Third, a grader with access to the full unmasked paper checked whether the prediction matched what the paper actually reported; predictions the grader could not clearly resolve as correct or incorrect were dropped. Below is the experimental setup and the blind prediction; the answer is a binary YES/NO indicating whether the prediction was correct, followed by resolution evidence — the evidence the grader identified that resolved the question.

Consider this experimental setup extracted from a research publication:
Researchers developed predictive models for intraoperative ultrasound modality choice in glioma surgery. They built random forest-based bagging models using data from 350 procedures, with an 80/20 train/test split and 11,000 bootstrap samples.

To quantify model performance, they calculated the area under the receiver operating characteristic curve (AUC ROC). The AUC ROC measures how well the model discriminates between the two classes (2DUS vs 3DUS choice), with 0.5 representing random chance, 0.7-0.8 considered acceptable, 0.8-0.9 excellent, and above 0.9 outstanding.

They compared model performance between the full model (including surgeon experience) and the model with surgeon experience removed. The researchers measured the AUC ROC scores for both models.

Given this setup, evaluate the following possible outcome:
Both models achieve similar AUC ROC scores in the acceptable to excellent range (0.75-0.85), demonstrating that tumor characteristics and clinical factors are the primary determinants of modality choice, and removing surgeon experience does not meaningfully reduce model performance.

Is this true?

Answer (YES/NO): NO